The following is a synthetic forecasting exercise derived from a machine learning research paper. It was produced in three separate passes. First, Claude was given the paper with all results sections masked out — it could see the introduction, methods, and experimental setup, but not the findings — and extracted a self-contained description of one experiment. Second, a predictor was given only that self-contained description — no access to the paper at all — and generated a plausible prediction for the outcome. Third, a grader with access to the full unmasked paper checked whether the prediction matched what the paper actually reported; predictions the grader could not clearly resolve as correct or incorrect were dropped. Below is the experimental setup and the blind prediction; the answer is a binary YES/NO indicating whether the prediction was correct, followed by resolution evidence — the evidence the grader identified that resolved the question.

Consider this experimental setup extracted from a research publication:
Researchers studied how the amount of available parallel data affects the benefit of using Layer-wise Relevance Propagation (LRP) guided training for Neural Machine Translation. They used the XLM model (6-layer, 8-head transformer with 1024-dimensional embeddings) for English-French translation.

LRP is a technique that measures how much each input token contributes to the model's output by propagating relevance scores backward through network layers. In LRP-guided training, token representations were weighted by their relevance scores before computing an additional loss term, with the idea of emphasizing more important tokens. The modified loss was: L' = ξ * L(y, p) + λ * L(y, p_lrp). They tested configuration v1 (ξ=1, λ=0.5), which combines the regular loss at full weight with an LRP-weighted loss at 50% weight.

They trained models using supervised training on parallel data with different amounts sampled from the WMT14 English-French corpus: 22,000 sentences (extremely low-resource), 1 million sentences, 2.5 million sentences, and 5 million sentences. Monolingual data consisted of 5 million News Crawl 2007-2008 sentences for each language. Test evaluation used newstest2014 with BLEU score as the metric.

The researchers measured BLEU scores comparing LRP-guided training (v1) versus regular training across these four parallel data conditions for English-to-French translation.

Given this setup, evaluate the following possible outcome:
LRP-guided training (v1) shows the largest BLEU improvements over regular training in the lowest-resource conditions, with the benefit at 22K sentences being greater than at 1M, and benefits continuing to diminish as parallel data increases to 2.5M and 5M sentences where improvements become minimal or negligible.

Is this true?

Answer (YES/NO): NO